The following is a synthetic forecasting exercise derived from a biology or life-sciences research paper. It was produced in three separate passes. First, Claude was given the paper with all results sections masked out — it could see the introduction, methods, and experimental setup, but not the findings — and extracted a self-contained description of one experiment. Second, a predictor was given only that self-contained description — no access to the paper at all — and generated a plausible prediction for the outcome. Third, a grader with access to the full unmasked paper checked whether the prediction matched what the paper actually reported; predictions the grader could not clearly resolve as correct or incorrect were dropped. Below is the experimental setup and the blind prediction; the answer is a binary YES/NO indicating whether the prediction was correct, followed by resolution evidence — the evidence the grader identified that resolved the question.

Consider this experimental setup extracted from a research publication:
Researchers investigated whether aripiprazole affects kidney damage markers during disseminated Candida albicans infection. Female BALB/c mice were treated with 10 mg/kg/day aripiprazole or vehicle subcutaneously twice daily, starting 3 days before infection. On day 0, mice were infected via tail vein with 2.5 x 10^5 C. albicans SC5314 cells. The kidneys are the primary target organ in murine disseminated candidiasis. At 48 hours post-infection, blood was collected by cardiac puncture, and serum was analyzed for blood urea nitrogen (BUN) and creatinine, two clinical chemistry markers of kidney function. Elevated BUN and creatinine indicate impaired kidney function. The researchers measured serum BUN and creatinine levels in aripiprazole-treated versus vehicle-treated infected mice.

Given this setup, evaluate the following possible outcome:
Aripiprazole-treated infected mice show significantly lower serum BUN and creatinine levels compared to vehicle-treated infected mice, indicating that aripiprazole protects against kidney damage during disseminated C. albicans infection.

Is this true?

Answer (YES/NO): NO